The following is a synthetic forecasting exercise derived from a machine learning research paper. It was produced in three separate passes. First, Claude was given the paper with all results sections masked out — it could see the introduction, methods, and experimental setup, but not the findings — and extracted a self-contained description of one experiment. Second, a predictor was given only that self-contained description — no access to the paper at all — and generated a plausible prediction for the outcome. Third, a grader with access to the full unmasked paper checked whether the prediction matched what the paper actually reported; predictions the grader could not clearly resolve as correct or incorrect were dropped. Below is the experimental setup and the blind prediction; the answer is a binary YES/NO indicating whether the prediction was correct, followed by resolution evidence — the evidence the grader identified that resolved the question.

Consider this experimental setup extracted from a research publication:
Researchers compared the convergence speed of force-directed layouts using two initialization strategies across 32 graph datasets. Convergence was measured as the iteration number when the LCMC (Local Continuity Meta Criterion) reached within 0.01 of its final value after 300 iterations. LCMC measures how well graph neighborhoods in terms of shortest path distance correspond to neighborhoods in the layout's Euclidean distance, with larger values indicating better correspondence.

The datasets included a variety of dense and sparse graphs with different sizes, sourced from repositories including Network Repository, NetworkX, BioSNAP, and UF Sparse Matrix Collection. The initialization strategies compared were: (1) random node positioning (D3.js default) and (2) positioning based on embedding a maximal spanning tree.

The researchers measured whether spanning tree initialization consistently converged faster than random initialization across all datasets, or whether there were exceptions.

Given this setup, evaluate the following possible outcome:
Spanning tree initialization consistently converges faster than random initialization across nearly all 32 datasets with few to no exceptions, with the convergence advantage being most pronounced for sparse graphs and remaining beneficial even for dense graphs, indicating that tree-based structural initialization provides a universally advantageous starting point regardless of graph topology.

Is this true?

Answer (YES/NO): NO